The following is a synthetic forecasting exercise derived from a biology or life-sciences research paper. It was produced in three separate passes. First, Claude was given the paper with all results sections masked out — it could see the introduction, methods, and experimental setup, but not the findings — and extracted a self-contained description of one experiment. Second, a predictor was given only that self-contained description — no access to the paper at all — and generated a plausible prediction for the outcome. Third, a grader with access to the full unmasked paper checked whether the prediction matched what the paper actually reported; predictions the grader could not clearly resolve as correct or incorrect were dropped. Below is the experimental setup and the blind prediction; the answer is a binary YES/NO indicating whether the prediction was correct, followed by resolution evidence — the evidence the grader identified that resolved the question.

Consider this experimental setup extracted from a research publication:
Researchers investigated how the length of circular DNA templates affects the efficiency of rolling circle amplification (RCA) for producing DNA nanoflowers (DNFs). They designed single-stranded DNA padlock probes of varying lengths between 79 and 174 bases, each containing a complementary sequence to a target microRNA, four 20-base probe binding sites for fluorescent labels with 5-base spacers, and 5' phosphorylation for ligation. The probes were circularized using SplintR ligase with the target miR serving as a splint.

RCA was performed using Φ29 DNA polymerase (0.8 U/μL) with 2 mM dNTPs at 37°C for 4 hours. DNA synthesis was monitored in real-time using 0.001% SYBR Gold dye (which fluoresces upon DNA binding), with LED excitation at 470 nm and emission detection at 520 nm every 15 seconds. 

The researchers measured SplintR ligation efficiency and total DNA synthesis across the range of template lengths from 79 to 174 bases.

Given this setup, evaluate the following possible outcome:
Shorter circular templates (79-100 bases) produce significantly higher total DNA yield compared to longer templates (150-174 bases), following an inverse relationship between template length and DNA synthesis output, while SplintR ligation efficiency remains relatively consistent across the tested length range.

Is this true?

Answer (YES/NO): NO